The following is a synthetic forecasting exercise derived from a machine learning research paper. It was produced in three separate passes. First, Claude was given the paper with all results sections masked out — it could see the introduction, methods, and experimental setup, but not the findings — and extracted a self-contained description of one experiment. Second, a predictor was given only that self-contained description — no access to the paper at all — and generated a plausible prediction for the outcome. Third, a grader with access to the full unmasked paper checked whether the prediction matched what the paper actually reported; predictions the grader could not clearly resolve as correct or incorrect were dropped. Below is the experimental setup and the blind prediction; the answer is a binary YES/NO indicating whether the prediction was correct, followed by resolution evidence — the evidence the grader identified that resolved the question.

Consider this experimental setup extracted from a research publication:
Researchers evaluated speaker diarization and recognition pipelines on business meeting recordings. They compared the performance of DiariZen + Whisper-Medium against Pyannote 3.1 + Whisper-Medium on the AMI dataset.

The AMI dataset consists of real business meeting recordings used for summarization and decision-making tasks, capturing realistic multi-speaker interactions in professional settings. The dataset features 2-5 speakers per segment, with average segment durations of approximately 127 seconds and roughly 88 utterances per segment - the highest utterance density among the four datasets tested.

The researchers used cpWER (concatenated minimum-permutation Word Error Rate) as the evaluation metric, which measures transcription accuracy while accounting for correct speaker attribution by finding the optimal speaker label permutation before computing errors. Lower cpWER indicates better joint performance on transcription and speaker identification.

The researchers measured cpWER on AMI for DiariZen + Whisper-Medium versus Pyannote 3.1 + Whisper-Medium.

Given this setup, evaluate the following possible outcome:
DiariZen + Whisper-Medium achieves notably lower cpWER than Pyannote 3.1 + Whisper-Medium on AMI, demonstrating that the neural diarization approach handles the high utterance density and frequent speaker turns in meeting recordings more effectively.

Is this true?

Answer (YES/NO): YES